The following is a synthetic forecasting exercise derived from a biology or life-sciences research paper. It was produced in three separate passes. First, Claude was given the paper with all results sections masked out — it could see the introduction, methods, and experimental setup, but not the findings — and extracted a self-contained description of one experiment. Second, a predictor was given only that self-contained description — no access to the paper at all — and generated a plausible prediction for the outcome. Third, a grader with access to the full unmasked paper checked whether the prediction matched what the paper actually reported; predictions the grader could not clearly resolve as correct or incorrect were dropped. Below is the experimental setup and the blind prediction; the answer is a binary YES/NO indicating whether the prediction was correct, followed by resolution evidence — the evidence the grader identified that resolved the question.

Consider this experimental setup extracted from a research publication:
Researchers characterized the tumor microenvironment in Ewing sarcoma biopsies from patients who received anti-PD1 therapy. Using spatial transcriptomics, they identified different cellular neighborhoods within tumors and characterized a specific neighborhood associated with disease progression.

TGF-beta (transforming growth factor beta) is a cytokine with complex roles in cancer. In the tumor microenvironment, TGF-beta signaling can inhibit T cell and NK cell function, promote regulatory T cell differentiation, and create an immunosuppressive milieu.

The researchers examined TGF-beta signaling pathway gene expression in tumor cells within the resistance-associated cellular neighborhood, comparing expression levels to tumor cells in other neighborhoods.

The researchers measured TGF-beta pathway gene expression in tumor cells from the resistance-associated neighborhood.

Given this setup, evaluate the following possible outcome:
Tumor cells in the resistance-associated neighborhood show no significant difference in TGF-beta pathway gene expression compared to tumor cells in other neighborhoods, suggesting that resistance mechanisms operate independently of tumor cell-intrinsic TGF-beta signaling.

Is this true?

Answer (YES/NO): NO